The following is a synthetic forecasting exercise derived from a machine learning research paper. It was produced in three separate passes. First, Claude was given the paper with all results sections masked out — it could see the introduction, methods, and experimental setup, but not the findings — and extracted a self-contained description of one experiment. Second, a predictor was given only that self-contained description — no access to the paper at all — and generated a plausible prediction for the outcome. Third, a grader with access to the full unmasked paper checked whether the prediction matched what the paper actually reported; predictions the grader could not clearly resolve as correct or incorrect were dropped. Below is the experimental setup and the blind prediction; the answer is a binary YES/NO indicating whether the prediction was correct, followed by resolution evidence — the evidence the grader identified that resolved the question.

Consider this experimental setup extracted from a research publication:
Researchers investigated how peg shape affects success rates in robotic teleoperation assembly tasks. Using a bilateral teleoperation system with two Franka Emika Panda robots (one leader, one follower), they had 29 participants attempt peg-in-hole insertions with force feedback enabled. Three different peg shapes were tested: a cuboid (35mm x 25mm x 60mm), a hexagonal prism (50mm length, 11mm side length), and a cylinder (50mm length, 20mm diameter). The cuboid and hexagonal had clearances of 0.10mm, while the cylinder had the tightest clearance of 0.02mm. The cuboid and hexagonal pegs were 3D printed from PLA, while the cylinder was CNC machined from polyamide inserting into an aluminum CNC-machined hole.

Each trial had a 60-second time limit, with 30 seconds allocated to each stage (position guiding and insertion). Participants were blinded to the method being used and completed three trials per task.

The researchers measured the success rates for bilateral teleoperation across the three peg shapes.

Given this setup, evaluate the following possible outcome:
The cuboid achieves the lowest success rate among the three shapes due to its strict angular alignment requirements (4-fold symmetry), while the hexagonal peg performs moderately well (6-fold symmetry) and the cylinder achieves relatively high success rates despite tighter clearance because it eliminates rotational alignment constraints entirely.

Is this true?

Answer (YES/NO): NO